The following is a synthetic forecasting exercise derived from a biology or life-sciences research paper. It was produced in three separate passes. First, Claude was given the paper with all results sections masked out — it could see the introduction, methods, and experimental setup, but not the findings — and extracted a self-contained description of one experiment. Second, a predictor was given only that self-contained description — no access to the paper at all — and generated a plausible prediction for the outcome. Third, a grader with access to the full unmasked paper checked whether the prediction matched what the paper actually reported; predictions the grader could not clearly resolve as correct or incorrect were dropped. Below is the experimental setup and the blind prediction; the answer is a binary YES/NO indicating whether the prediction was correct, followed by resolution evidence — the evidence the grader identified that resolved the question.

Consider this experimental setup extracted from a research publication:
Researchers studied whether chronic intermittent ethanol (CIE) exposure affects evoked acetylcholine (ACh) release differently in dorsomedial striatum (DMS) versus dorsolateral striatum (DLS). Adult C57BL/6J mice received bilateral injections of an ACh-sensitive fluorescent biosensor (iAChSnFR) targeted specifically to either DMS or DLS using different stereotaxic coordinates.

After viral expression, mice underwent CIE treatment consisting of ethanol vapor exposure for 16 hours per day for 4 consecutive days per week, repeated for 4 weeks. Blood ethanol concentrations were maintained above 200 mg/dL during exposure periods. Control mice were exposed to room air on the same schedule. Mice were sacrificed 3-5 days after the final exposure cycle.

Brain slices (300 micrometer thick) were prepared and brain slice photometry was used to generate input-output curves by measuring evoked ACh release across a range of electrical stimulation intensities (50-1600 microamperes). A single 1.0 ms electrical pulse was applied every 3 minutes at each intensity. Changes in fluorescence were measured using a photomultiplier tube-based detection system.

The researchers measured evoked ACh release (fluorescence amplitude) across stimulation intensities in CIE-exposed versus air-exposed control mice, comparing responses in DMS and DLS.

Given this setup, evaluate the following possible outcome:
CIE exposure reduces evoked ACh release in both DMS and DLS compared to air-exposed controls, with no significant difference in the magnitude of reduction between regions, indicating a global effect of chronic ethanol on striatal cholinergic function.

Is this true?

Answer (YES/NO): NO